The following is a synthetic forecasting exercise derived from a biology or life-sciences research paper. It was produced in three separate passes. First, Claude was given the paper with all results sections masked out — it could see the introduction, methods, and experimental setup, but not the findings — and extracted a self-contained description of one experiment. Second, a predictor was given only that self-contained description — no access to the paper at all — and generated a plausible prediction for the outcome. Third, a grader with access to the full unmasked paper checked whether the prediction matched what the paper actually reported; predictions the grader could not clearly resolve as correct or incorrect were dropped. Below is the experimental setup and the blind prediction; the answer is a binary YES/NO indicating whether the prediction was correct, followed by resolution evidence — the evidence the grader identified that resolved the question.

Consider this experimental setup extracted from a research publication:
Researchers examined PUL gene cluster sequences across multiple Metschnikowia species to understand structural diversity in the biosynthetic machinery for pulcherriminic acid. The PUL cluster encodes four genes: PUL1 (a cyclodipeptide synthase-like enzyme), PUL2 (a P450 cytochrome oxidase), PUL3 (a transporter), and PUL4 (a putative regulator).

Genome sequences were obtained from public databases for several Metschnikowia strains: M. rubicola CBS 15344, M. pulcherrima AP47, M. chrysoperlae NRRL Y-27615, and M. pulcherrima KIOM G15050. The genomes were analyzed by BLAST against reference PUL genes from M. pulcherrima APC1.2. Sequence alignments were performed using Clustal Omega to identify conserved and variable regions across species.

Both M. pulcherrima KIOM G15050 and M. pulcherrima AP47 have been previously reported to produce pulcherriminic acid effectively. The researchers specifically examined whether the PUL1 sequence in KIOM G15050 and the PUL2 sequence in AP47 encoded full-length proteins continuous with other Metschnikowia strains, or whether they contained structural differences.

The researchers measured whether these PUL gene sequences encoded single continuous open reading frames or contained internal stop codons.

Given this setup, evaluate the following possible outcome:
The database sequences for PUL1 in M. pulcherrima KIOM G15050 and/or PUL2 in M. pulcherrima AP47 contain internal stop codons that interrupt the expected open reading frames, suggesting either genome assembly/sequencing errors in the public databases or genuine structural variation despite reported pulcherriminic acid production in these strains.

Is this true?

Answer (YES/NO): YES